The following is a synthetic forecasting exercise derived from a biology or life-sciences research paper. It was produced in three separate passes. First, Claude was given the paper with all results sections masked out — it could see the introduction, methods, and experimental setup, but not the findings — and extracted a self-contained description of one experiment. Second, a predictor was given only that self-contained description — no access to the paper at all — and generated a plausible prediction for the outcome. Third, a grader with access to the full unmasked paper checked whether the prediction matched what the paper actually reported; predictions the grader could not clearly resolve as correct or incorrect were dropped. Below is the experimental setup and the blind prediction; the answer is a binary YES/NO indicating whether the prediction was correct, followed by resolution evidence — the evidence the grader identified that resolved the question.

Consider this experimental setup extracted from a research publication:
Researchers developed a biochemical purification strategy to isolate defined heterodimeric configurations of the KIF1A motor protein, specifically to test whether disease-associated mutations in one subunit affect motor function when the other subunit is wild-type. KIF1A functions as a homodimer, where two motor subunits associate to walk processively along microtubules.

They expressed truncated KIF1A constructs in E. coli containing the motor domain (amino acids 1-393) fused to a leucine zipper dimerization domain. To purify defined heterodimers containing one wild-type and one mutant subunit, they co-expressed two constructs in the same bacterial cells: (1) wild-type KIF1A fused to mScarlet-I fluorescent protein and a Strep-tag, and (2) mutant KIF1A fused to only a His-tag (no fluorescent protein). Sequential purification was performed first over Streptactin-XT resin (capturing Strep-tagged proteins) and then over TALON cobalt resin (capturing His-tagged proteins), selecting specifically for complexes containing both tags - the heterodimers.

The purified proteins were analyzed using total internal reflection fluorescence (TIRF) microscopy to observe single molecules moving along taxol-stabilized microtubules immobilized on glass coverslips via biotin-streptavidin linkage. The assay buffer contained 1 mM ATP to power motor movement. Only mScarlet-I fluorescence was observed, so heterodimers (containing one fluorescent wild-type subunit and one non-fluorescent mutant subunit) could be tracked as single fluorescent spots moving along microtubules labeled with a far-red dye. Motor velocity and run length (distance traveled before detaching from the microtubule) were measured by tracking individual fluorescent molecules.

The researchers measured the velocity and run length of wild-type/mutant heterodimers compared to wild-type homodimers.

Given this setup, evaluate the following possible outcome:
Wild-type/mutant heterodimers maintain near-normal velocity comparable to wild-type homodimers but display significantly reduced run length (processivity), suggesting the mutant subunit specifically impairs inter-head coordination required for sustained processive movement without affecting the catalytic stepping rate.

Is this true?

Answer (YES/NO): NO